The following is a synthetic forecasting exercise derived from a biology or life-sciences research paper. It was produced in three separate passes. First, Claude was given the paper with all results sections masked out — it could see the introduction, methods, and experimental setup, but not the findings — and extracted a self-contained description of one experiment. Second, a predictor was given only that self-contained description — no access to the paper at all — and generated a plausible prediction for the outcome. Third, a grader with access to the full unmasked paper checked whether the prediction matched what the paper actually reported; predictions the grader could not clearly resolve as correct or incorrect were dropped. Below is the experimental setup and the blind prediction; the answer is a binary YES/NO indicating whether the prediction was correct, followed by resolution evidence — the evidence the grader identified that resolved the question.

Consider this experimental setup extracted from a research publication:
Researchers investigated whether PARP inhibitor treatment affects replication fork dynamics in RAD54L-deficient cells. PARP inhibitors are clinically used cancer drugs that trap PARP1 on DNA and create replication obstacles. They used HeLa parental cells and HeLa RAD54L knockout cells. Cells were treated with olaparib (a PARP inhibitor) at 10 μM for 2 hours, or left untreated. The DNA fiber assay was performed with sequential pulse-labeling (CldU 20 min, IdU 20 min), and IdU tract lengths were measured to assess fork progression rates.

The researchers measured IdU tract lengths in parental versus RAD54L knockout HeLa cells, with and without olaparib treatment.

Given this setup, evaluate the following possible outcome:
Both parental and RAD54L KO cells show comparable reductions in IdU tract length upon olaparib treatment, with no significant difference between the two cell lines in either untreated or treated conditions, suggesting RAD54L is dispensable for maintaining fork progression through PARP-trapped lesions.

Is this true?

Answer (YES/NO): NO